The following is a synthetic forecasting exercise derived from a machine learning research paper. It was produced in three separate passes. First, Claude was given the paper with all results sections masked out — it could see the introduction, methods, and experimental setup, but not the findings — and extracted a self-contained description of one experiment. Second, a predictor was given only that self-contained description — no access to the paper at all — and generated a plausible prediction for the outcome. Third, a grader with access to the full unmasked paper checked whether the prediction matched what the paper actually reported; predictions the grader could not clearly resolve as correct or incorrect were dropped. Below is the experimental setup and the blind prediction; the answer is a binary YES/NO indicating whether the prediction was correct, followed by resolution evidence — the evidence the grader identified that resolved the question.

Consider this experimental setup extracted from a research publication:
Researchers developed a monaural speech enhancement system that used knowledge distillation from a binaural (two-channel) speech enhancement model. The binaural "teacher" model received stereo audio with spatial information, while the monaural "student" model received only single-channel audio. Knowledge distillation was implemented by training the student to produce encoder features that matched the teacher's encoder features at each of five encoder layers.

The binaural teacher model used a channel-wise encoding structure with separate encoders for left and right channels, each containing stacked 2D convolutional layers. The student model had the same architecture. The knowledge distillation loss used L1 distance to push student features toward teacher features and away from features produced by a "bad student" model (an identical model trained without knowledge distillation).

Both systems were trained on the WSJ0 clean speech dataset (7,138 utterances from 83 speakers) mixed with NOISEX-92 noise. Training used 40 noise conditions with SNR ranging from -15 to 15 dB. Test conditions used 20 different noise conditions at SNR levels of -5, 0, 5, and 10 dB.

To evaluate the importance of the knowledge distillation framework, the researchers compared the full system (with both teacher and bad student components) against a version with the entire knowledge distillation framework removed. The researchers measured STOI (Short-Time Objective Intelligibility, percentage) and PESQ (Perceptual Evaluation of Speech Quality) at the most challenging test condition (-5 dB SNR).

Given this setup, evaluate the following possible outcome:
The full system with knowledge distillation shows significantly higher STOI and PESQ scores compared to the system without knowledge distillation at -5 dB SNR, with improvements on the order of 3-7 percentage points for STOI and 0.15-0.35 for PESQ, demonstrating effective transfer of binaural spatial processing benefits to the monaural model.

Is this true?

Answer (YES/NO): NO